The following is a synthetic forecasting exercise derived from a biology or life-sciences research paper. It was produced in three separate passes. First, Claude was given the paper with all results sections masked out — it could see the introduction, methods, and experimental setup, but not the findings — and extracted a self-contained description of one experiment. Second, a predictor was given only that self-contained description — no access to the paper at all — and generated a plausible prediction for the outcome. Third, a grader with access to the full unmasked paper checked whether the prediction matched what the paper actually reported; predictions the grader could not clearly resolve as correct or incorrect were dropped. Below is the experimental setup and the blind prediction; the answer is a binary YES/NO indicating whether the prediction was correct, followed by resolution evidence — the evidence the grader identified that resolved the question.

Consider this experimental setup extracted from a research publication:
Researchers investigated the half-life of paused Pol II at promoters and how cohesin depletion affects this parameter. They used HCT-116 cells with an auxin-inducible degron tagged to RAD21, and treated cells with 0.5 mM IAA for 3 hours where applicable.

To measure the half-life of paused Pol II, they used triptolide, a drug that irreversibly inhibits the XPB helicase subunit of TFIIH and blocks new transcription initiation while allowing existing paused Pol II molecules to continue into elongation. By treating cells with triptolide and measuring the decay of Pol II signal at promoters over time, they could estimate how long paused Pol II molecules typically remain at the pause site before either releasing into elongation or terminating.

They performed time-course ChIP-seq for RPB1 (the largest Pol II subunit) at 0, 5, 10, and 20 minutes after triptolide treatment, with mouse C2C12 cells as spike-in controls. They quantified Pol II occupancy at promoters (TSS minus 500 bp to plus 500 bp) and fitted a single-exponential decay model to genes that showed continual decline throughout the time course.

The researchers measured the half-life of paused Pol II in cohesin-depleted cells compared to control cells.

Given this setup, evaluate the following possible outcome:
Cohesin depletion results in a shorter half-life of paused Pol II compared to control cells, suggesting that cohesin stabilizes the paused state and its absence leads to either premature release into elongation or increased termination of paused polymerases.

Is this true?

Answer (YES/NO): YES